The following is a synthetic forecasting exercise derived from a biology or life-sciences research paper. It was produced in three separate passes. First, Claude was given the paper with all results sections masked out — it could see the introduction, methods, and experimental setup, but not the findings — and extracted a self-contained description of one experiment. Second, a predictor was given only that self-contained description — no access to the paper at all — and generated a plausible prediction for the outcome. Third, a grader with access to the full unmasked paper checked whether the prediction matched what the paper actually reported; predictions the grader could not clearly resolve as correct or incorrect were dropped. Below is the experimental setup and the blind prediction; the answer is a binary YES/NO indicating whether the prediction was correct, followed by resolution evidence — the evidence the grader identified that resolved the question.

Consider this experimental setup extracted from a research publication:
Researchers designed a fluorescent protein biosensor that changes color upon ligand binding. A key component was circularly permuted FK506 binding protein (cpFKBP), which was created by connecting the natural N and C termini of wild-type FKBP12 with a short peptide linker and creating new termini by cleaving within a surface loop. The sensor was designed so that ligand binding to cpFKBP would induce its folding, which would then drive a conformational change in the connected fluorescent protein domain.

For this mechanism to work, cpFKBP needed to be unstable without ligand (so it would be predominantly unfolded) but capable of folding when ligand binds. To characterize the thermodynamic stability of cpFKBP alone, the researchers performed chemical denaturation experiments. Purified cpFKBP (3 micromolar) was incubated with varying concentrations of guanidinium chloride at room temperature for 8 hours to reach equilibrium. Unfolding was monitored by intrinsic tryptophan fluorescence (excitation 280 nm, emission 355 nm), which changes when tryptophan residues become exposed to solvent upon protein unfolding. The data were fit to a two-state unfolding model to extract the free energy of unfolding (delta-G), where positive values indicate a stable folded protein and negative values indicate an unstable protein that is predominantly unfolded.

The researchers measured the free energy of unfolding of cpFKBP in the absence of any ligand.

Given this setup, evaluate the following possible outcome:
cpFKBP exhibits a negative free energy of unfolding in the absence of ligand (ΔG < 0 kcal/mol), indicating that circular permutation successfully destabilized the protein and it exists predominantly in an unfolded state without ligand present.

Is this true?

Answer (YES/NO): NO